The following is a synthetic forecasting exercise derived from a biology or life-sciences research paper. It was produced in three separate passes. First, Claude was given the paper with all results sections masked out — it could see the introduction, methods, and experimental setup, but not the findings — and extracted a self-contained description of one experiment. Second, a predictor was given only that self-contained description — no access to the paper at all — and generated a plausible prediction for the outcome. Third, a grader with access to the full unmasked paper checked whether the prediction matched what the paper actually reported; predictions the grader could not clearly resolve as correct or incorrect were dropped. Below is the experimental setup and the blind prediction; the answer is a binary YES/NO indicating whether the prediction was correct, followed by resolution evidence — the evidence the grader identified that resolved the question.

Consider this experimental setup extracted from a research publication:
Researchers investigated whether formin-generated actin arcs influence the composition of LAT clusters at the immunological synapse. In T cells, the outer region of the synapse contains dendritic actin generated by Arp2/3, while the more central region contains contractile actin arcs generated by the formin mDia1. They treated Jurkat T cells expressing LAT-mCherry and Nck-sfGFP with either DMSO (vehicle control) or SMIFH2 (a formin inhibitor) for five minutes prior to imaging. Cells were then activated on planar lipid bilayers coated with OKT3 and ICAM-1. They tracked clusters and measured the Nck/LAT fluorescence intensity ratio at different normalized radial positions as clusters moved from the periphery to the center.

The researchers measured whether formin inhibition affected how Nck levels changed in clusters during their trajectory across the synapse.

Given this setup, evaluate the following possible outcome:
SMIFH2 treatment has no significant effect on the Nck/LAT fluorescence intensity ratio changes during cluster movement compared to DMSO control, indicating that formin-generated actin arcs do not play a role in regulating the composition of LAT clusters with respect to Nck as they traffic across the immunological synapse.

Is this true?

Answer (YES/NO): NO